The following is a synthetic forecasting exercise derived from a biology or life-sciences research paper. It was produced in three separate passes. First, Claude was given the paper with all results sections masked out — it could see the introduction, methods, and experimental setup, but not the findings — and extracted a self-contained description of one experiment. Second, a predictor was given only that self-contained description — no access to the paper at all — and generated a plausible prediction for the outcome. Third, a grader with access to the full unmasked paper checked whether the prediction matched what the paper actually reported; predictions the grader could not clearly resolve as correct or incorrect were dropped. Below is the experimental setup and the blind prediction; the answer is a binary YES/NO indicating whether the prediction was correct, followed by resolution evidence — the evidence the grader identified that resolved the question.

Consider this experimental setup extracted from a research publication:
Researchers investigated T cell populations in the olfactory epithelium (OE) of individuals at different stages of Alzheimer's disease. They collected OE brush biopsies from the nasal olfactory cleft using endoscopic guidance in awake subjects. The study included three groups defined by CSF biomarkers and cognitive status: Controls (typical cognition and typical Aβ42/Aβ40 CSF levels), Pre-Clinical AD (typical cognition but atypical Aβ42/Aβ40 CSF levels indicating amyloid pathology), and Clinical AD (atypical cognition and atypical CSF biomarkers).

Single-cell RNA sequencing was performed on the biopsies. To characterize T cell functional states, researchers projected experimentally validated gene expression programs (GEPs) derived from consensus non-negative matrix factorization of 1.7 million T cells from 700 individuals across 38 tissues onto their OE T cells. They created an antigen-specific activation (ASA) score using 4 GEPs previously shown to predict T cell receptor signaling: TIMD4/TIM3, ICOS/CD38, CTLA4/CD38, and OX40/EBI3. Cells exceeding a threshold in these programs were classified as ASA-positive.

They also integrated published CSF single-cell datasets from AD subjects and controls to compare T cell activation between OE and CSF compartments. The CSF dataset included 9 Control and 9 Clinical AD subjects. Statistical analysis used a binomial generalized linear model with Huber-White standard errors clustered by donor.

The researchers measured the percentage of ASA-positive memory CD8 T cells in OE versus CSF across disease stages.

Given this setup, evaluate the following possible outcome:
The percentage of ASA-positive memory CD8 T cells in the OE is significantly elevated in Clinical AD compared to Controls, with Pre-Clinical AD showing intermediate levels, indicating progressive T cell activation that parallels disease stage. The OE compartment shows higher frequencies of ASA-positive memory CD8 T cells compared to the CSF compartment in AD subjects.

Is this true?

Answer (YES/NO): NO